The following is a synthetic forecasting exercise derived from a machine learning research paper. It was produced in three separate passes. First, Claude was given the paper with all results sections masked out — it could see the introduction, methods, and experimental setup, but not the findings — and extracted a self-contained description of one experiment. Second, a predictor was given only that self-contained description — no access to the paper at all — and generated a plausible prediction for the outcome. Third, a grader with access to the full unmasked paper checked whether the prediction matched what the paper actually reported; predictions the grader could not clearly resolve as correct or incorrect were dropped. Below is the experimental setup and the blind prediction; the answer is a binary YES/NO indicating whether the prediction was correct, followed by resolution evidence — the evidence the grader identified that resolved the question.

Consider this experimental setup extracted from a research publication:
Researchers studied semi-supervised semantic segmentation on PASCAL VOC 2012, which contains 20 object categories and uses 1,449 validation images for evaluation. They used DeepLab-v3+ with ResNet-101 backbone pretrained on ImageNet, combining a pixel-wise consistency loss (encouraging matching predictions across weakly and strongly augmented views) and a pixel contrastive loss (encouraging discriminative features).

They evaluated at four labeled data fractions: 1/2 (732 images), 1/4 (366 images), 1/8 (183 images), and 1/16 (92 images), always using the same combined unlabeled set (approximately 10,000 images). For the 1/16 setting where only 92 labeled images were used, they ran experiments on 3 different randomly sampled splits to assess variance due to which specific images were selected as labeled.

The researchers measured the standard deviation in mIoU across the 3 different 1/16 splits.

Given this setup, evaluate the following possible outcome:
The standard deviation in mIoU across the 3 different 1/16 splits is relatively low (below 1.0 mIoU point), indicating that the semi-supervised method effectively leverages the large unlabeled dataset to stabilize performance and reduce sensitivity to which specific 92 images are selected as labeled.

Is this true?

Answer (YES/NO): NO